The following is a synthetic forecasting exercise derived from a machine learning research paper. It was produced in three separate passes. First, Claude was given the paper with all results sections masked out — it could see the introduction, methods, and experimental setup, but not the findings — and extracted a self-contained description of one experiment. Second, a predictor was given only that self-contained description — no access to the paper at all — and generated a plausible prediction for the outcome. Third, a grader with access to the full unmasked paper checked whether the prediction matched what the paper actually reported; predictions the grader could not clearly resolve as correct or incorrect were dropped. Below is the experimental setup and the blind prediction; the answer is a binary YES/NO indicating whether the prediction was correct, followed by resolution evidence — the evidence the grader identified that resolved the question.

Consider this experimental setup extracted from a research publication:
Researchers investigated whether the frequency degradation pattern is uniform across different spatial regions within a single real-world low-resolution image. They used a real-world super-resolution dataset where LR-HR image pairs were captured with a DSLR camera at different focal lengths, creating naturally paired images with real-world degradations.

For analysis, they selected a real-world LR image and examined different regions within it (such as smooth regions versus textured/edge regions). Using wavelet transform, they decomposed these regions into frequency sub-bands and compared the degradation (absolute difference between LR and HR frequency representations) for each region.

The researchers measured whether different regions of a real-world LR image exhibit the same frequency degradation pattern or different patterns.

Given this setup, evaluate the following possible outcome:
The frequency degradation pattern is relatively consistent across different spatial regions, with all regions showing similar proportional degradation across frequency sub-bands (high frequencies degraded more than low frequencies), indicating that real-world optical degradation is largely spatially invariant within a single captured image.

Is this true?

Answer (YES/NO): NO